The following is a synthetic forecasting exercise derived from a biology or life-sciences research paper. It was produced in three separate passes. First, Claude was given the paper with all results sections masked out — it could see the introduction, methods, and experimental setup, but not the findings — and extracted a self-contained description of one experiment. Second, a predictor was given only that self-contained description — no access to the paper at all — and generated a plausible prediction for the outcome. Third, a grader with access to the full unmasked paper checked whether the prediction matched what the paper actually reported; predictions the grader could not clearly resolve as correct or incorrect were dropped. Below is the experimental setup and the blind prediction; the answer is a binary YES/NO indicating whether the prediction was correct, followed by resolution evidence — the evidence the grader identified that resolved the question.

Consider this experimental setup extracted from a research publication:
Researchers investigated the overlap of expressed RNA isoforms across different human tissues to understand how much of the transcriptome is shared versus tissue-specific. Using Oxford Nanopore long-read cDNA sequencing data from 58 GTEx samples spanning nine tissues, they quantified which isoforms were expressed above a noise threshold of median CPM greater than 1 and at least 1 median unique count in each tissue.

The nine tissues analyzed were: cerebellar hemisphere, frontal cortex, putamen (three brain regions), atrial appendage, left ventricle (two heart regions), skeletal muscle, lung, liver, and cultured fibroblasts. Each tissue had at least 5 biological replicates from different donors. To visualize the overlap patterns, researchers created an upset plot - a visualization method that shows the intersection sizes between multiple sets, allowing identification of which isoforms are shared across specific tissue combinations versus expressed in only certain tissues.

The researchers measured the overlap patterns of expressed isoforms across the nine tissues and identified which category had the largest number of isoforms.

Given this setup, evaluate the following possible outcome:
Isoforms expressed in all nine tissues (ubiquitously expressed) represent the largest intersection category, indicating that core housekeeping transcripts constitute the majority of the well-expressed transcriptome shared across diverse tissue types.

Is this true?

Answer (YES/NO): YES